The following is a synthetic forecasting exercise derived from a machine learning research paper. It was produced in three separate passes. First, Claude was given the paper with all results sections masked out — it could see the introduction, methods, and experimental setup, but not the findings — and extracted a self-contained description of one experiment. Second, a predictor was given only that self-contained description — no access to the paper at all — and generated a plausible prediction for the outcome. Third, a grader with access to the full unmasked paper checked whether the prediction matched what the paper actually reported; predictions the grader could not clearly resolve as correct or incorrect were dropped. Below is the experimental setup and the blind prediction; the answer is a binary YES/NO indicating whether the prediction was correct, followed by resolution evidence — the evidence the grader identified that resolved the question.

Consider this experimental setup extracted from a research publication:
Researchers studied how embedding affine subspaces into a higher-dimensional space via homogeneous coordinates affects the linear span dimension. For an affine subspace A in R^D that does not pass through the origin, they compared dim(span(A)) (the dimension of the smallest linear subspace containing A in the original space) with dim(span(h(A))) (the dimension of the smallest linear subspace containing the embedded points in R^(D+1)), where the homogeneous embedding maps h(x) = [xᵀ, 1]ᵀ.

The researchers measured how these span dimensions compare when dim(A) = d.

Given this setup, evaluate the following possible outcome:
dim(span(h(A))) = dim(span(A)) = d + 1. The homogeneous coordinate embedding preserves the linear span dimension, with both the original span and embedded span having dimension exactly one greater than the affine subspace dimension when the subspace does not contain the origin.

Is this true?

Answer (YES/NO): YES